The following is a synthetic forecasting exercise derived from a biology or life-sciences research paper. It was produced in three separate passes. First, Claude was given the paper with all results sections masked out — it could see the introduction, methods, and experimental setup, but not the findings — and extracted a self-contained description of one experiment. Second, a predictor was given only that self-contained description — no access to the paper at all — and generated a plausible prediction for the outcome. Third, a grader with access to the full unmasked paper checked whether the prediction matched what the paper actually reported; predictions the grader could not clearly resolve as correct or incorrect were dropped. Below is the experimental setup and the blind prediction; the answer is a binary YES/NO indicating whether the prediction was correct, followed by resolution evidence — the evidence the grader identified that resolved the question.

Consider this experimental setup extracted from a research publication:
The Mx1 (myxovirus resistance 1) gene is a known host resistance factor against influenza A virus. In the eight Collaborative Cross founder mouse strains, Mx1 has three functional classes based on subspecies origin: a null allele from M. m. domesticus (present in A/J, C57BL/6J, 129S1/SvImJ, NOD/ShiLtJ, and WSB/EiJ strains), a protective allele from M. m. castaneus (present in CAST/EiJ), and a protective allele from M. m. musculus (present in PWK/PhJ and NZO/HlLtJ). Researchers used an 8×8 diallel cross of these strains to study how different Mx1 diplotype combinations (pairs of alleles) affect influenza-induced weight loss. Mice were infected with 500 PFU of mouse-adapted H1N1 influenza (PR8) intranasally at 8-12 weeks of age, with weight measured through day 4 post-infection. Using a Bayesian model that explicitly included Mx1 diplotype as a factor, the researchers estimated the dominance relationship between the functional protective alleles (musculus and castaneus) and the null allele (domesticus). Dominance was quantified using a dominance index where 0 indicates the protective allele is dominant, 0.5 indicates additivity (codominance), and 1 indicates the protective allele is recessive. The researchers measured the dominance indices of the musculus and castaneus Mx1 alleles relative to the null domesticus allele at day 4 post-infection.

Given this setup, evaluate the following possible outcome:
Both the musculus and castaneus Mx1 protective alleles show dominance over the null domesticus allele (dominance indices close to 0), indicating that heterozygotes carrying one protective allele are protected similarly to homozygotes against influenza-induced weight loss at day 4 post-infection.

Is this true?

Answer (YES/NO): NO